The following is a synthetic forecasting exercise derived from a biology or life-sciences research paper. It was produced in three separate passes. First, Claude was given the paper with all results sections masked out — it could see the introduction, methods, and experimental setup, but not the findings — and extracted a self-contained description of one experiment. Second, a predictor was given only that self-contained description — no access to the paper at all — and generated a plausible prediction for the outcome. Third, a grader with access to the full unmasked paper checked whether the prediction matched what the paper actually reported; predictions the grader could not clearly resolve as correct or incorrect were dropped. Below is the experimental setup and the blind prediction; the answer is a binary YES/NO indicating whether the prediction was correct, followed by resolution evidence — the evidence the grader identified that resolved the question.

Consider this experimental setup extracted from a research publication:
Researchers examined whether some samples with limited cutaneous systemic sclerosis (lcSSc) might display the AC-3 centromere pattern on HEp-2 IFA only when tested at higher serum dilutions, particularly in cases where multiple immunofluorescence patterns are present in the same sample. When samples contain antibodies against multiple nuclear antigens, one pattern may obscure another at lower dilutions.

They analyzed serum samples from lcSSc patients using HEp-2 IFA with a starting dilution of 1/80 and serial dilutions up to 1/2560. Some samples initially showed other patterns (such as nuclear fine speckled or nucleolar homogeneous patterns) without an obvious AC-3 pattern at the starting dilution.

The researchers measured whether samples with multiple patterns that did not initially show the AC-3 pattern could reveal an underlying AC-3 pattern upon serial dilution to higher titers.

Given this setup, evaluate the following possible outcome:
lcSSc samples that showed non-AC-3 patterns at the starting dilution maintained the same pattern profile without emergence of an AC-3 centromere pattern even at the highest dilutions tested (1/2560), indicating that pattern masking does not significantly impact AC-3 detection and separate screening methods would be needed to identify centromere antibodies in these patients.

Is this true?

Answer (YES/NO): NO